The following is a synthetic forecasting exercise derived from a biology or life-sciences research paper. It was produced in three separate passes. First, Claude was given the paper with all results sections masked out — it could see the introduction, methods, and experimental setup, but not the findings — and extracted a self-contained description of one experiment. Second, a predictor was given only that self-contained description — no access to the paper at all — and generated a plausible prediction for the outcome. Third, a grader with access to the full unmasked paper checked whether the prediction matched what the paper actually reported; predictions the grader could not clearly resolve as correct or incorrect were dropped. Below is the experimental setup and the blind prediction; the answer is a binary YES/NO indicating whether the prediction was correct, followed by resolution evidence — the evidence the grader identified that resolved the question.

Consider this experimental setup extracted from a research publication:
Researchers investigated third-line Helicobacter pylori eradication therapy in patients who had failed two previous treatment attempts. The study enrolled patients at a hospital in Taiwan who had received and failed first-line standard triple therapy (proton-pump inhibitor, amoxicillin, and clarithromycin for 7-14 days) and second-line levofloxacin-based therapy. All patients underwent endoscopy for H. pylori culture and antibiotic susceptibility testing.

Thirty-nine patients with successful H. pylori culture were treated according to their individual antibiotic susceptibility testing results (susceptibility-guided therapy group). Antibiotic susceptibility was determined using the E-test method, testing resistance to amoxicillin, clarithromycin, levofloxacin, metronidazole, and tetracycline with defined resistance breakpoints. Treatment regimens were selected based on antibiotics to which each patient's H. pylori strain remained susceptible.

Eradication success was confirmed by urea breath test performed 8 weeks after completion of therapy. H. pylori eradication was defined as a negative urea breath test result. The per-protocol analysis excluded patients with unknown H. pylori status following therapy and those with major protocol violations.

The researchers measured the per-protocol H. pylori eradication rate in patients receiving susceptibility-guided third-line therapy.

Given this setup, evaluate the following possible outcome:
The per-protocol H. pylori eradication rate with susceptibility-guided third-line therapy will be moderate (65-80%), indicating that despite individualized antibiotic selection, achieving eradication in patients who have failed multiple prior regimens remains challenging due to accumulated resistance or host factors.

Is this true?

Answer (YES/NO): NO